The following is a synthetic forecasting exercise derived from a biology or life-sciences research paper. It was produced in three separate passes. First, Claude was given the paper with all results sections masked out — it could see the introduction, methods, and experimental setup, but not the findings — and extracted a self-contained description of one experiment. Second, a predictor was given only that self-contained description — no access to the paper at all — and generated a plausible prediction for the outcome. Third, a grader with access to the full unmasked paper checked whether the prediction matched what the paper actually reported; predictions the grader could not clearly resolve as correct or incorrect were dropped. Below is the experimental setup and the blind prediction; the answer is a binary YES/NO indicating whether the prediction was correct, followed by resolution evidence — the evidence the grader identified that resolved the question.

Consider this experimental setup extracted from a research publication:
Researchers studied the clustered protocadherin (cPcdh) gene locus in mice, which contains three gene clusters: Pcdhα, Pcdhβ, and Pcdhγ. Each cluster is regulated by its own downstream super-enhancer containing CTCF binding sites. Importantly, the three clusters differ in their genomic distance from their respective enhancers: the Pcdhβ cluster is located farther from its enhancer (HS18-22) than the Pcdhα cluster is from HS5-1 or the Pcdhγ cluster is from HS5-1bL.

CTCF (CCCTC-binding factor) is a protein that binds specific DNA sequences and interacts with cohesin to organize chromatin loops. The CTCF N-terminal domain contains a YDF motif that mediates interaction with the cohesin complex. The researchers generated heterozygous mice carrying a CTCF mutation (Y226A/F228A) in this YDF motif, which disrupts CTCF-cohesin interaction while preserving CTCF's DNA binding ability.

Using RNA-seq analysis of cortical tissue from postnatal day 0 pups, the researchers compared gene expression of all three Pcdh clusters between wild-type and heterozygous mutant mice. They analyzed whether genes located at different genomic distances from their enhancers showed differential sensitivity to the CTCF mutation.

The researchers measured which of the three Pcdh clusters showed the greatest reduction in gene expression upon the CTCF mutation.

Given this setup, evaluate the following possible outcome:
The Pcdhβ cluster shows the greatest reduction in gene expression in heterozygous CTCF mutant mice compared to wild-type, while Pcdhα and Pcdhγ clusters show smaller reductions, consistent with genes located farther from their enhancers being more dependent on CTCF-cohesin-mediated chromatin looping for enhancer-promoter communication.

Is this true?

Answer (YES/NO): YES